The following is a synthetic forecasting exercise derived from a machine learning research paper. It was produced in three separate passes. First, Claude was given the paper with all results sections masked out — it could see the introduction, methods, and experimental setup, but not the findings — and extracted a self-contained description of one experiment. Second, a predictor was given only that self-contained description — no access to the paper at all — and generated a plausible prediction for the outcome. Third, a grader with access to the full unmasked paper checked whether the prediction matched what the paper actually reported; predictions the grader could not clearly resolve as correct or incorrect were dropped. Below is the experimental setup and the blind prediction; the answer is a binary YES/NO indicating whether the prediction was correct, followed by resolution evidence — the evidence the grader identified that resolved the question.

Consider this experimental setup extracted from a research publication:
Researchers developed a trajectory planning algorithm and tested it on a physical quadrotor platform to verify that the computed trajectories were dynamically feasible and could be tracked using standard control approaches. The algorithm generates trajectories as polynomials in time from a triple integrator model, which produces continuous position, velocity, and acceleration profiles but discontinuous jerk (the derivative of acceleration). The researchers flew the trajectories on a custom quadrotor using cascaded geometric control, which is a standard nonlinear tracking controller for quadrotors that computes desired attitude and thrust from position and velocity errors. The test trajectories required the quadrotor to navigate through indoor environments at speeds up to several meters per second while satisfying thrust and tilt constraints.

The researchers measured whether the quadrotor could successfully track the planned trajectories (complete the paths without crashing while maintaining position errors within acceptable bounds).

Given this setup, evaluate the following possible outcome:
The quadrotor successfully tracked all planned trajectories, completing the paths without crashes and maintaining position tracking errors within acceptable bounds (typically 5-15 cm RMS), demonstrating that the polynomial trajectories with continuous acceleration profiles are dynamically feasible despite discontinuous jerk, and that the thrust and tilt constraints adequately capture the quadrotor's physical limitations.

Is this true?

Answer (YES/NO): YES